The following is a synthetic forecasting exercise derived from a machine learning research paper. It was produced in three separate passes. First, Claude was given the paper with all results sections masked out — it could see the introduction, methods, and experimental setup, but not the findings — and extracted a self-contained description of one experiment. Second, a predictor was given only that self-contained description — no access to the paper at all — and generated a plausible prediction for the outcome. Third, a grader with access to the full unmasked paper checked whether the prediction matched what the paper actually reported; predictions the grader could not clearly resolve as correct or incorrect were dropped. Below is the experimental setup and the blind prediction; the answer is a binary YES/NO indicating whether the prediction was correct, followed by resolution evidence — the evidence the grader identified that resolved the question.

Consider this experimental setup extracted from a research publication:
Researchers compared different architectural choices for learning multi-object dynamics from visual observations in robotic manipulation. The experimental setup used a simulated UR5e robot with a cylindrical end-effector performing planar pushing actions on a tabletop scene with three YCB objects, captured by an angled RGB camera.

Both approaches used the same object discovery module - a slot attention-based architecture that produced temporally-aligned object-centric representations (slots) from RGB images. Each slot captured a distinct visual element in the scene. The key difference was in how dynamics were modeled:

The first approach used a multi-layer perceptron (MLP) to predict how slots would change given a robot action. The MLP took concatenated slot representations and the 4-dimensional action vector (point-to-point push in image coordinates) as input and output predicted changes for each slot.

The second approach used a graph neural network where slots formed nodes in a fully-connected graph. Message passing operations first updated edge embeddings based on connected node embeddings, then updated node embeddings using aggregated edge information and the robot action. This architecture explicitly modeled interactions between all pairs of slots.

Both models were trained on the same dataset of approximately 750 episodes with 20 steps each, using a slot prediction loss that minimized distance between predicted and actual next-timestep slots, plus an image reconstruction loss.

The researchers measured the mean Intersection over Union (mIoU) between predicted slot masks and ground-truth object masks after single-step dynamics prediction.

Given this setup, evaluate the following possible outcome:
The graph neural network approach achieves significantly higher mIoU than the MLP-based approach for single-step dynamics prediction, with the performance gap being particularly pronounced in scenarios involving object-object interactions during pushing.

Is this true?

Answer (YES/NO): NO